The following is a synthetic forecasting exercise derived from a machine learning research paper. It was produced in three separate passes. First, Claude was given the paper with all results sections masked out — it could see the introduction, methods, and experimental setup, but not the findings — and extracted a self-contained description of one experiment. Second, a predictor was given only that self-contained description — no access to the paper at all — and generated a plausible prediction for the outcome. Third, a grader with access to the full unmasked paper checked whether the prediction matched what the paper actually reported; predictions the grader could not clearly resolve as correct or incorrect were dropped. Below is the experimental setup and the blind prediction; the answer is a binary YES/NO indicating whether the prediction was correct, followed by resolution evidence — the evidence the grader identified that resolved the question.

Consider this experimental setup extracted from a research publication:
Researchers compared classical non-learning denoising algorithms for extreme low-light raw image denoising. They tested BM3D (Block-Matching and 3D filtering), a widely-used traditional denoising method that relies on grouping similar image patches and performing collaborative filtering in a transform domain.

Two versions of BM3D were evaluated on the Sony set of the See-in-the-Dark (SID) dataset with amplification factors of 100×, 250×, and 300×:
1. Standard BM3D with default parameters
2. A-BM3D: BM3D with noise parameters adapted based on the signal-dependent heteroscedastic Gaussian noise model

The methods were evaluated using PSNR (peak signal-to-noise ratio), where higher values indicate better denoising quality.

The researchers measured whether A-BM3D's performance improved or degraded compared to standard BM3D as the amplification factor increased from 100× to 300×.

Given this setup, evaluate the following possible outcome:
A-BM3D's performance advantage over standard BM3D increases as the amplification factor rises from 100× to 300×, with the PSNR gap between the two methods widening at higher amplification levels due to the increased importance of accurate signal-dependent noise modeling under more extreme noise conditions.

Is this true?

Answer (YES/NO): NO